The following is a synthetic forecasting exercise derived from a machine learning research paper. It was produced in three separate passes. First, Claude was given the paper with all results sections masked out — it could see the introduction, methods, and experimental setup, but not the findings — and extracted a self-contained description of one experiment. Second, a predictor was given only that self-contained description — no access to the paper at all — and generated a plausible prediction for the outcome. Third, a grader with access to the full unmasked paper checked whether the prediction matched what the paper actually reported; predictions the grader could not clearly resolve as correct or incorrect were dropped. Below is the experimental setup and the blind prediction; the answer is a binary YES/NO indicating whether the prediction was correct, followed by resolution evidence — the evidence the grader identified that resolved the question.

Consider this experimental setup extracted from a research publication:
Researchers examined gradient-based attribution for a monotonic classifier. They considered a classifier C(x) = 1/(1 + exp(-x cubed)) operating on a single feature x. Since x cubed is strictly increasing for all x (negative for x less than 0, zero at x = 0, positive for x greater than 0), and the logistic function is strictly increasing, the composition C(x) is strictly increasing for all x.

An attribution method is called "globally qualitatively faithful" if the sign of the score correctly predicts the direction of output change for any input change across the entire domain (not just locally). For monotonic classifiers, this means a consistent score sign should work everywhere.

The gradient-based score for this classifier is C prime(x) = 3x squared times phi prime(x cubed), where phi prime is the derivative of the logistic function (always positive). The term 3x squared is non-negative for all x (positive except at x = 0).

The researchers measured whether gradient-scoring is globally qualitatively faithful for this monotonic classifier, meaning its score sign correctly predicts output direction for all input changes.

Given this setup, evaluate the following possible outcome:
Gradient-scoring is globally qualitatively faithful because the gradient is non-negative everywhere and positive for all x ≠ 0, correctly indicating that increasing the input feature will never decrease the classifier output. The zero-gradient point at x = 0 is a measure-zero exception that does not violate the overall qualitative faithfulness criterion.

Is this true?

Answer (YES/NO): YES